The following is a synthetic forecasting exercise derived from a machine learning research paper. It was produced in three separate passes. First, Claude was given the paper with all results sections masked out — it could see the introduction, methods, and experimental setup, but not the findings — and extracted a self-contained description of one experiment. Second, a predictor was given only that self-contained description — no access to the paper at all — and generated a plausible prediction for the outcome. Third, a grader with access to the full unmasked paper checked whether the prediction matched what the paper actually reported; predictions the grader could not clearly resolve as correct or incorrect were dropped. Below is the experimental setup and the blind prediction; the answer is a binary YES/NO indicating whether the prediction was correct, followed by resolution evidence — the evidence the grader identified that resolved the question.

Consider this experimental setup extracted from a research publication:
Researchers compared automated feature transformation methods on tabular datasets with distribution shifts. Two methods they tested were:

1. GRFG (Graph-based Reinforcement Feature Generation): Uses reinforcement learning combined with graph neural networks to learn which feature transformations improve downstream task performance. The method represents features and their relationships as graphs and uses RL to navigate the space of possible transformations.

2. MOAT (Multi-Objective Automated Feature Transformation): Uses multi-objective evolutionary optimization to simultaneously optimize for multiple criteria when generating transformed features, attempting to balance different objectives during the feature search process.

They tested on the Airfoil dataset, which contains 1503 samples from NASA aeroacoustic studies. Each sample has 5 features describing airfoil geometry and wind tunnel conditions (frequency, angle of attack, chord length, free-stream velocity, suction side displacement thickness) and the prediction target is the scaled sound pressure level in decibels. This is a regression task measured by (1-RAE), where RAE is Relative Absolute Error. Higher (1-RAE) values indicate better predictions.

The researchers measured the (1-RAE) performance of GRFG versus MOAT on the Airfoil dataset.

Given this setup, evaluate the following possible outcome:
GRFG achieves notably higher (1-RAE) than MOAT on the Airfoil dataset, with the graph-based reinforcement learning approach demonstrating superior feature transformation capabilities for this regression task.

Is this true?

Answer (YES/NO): NO